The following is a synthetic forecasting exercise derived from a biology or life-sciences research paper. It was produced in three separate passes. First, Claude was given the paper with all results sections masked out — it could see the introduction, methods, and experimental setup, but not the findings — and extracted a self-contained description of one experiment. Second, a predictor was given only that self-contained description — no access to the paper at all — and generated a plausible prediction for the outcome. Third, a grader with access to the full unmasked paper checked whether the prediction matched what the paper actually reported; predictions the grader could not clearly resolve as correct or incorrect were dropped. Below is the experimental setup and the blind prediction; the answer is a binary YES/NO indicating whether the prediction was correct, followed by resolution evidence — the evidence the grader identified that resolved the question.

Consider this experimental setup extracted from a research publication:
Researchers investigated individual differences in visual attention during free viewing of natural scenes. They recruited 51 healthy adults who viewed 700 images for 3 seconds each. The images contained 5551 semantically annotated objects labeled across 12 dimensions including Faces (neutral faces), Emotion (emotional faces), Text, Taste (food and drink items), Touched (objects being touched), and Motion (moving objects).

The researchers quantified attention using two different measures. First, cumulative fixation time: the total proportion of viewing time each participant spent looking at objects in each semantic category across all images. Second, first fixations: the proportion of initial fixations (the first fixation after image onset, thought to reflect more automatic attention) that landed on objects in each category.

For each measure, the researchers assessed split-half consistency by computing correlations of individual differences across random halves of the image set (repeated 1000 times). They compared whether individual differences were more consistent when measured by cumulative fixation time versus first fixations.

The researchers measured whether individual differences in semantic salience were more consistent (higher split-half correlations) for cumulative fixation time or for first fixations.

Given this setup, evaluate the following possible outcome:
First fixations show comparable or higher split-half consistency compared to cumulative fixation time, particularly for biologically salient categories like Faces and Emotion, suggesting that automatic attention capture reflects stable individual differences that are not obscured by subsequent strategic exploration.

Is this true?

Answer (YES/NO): NO